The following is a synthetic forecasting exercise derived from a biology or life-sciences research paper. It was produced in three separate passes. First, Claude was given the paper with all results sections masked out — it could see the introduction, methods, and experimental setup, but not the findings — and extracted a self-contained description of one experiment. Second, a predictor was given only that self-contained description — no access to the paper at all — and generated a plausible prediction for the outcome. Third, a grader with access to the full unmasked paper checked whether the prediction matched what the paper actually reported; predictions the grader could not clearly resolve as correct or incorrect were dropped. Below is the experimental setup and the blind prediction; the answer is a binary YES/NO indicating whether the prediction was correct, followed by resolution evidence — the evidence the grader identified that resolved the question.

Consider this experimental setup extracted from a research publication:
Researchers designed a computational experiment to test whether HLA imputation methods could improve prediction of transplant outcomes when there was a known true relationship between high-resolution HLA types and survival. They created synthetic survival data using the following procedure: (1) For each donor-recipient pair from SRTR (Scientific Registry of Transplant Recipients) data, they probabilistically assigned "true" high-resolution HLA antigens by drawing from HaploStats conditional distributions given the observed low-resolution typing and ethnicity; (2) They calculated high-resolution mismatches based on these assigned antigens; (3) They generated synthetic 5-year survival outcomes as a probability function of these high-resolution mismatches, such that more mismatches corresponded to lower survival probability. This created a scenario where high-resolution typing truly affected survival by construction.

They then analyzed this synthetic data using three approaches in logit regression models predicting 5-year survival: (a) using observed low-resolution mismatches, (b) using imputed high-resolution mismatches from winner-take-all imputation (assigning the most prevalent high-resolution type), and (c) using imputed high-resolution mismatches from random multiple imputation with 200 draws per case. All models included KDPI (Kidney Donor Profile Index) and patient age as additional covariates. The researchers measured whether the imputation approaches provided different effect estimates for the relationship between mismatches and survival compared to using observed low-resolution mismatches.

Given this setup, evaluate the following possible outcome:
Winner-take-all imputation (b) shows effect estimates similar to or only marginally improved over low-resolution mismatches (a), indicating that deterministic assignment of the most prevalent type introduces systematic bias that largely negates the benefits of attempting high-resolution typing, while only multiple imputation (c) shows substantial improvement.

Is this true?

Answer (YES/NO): NO